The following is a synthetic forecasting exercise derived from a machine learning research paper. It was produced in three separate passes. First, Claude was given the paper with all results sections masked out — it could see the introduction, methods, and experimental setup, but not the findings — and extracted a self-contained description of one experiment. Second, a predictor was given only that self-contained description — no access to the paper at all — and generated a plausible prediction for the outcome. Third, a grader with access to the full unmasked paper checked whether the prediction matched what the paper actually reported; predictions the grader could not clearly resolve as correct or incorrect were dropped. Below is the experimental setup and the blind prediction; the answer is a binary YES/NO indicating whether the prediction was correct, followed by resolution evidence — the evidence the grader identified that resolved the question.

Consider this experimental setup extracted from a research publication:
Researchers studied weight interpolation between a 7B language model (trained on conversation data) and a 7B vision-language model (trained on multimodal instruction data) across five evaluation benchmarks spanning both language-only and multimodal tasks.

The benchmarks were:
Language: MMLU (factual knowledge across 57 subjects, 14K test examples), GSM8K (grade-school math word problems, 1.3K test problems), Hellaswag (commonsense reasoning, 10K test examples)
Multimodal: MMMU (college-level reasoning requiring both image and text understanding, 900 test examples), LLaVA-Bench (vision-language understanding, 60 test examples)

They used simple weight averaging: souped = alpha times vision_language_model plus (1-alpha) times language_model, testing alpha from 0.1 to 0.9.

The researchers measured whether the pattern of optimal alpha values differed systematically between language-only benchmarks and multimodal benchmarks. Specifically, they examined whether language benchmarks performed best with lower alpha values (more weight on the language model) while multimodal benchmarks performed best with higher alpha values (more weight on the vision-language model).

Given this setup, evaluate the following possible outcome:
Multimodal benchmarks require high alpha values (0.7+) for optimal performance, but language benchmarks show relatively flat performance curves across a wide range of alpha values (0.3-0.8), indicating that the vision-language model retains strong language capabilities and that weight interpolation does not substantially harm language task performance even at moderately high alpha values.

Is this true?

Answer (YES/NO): NO